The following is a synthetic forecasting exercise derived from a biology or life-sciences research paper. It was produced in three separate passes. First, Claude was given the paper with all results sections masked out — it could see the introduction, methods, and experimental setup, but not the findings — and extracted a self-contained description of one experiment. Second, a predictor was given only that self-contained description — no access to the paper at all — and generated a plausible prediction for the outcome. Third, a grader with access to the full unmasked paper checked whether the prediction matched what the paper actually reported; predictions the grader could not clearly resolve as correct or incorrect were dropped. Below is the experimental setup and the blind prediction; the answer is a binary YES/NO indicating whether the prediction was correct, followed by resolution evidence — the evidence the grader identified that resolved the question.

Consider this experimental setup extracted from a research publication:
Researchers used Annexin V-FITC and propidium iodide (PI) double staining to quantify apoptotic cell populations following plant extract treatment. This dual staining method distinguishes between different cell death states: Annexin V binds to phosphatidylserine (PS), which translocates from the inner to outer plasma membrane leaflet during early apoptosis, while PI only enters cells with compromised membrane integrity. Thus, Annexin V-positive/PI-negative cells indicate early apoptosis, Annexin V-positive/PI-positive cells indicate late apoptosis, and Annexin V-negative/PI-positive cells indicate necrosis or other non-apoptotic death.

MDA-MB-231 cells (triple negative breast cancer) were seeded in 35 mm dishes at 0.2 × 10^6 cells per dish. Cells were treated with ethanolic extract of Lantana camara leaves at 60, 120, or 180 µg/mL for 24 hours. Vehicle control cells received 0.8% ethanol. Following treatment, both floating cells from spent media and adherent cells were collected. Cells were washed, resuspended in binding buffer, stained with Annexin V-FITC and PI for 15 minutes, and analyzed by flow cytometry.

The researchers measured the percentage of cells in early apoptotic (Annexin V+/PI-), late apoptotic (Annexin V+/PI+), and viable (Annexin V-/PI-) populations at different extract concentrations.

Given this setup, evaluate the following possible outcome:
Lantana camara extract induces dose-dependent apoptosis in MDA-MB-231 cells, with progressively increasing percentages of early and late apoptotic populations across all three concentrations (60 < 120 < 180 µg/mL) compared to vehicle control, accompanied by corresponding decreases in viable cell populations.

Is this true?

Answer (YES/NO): YES